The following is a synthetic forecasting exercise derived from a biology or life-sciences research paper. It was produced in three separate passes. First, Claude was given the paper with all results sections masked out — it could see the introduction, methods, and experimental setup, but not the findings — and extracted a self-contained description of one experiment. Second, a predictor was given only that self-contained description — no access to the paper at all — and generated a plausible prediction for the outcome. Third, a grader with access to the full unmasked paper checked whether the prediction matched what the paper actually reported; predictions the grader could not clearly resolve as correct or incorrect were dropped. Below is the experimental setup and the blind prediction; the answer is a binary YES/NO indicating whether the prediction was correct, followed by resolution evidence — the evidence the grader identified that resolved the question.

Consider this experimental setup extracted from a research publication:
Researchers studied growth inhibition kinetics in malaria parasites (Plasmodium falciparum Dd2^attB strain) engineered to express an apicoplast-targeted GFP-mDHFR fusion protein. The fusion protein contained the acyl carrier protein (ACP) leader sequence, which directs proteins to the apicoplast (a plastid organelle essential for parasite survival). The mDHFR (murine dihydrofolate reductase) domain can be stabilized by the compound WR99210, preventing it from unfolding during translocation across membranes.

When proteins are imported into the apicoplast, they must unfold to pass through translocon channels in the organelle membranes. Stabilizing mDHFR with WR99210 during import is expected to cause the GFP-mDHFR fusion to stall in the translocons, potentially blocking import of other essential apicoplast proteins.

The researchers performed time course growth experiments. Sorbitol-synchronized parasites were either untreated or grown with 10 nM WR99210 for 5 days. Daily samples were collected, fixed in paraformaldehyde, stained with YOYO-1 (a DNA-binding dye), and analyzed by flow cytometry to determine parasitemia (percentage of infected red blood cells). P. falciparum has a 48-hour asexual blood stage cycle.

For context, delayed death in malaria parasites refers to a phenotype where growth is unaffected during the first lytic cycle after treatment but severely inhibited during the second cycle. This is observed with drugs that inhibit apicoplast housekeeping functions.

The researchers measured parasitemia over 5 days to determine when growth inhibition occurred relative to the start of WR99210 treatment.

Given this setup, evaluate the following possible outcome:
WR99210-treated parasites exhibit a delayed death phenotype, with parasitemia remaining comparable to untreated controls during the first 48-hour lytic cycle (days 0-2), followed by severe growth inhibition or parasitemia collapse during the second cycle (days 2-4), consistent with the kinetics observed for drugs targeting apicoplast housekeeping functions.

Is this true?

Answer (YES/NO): NO